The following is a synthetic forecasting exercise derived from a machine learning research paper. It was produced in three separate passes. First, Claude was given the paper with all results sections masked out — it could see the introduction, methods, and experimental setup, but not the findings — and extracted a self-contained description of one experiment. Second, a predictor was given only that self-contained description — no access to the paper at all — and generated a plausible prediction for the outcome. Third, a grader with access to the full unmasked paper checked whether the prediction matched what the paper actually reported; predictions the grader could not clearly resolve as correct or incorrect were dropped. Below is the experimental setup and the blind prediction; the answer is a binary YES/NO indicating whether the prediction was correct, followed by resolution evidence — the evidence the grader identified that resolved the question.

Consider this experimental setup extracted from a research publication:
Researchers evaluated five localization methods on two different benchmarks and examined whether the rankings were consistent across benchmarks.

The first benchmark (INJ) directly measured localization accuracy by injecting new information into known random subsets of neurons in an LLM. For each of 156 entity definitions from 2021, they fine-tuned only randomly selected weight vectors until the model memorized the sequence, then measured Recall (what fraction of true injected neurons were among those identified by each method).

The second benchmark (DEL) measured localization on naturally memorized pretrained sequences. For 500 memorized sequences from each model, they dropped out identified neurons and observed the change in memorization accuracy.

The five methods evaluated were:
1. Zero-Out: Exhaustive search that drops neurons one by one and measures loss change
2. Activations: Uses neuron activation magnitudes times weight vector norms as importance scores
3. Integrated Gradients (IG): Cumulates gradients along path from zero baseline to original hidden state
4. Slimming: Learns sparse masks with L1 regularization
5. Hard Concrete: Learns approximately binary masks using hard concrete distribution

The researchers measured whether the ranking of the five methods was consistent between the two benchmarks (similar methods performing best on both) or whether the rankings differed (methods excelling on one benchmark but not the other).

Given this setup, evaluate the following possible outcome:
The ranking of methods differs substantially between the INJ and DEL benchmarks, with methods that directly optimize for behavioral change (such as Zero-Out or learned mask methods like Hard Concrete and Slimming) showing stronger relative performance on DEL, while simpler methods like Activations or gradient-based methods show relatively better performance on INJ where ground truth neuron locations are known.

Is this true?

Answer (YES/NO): NO